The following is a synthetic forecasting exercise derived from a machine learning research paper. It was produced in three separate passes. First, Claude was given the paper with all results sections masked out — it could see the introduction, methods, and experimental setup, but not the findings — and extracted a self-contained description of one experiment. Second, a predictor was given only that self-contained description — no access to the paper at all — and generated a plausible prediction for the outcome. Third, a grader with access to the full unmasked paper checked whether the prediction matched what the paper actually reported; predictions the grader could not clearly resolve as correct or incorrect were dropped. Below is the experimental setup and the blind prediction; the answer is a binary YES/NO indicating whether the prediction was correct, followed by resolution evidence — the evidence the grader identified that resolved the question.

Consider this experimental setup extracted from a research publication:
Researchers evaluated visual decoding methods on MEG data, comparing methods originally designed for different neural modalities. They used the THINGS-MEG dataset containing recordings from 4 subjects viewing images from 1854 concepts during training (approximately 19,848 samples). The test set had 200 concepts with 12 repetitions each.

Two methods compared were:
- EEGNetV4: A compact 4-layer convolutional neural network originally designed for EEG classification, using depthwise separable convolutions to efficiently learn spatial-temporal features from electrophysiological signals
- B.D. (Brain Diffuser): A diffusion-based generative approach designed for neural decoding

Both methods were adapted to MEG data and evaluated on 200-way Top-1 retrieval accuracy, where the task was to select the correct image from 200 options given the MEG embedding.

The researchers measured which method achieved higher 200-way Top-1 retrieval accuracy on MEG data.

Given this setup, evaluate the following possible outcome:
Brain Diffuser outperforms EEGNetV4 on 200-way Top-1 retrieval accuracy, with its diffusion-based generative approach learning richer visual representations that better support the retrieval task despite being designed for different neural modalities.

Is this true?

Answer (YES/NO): NO